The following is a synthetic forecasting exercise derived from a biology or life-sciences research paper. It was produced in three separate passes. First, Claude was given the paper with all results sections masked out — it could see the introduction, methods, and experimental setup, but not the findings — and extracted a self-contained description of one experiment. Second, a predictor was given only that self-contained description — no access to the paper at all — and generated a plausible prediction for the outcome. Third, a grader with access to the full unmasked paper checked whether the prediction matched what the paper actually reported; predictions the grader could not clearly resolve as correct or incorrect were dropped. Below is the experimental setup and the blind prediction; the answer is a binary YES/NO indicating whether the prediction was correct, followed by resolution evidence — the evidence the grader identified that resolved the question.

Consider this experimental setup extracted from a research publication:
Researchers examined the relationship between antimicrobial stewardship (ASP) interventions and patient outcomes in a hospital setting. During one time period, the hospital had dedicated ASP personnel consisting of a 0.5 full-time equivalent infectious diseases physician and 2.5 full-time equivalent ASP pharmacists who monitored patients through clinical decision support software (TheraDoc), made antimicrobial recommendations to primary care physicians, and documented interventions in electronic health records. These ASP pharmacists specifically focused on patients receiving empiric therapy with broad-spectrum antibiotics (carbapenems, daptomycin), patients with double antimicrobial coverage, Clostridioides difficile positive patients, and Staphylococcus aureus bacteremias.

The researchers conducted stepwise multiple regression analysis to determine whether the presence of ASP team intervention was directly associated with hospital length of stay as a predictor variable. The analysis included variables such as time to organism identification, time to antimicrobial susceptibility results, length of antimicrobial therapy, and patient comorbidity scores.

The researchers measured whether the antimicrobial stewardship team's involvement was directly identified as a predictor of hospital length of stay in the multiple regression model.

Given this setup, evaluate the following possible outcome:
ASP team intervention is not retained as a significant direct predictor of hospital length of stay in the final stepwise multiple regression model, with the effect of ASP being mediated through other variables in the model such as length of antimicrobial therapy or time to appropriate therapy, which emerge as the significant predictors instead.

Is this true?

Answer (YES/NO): YES